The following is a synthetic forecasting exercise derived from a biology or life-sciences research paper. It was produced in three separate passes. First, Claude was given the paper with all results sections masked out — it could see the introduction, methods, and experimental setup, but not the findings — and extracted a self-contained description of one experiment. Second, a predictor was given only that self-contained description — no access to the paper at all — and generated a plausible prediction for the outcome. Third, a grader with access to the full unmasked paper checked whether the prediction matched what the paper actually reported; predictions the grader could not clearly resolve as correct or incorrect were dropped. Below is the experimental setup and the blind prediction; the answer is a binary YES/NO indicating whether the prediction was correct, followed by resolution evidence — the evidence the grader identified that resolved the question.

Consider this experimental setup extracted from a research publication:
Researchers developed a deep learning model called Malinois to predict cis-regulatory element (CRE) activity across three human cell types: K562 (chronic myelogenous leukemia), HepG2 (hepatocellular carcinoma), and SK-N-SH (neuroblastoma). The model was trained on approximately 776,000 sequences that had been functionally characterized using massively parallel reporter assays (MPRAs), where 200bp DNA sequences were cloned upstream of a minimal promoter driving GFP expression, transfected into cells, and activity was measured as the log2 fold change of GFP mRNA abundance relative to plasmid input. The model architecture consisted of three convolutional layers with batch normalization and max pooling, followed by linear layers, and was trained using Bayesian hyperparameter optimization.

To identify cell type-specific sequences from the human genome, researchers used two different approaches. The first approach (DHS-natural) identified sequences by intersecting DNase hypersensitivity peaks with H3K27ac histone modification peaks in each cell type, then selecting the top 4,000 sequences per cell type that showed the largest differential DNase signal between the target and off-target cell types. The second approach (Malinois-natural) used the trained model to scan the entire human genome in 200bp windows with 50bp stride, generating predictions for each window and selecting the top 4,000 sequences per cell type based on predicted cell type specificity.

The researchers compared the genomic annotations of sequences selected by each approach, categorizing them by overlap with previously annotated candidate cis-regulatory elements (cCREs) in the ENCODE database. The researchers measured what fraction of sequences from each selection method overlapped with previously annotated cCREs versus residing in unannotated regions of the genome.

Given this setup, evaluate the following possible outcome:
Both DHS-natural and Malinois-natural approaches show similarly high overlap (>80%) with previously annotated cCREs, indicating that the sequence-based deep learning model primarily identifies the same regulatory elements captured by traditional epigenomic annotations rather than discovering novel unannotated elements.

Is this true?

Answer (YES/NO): NO